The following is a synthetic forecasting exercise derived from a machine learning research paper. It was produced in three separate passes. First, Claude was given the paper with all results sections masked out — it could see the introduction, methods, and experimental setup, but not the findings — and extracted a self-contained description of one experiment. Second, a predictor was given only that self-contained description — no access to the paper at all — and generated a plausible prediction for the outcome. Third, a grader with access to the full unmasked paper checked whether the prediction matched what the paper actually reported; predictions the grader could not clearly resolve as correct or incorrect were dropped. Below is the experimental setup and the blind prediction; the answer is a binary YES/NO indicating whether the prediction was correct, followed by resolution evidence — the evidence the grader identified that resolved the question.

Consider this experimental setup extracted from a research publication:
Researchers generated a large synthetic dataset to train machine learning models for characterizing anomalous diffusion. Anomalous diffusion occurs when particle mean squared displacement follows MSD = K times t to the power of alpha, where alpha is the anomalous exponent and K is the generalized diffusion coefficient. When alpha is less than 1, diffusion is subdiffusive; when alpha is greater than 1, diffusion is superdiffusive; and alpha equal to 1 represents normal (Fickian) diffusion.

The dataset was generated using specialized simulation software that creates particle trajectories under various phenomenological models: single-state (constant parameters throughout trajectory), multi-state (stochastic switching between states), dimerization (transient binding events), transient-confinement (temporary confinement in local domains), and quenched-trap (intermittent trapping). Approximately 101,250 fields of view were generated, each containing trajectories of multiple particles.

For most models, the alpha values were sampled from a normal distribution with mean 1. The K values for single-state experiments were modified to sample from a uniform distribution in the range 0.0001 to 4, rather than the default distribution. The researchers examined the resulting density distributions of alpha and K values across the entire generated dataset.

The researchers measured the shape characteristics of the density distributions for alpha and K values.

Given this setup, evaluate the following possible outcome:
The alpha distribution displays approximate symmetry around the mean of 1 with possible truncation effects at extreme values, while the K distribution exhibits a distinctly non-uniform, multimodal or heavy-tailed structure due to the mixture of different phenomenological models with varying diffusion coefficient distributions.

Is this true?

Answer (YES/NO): NO